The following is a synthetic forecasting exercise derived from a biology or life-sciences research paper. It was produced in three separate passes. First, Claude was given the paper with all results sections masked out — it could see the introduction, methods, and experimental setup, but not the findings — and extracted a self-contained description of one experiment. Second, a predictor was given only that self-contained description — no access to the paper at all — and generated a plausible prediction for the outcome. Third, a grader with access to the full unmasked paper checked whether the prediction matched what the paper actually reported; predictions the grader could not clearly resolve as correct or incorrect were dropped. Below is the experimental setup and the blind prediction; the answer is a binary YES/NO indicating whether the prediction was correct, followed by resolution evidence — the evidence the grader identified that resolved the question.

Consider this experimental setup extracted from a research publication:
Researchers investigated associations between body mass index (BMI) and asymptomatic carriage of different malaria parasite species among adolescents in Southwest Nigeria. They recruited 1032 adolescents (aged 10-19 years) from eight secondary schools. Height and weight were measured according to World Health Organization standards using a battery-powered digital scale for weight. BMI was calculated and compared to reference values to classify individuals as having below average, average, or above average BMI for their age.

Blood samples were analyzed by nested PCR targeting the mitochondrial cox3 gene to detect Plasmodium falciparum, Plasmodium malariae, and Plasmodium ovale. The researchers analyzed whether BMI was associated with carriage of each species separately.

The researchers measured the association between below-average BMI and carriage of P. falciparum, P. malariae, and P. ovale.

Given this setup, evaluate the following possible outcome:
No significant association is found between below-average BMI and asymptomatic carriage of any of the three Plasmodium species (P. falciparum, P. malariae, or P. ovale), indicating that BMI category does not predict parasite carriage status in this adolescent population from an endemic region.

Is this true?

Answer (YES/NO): NO